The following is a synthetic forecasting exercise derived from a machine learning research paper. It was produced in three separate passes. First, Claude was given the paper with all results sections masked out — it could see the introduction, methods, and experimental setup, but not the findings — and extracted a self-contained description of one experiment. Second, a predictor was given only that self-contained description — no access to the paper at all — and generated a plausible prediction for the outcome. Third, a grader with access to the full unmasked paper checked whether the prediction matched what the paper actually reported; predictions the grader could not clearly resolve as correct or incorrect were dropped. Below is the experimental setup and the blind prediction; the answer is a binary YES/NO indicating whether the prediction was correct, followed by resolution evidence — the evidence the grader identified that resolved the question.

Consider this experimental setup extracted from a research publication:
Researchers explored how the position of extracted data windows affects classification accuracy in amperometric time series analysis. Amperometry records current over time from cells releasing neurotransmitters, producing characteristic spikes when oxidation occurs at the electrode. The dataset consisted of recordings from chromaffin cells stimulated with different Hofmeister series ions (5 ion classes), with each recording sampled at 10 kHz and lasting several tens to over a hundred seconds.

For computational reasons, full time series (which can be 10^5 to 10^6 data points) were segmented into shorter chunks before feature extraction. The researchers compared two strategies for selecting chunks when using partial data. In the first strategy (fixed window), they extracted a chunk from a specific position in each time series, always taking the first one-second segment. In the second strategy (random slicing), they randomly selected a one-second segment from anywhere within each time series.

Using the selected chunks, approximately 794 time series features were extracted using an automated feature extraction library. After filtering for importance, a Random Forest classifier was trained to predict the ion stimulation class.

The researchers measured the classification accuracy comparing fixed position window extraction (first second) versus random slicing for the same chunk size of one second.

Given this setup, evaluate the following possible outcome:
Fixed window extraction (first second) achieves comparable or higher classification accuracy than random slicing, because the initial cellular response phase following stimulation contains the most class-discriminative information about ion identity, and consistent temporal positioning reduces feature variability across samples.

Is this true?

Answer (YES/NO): NO